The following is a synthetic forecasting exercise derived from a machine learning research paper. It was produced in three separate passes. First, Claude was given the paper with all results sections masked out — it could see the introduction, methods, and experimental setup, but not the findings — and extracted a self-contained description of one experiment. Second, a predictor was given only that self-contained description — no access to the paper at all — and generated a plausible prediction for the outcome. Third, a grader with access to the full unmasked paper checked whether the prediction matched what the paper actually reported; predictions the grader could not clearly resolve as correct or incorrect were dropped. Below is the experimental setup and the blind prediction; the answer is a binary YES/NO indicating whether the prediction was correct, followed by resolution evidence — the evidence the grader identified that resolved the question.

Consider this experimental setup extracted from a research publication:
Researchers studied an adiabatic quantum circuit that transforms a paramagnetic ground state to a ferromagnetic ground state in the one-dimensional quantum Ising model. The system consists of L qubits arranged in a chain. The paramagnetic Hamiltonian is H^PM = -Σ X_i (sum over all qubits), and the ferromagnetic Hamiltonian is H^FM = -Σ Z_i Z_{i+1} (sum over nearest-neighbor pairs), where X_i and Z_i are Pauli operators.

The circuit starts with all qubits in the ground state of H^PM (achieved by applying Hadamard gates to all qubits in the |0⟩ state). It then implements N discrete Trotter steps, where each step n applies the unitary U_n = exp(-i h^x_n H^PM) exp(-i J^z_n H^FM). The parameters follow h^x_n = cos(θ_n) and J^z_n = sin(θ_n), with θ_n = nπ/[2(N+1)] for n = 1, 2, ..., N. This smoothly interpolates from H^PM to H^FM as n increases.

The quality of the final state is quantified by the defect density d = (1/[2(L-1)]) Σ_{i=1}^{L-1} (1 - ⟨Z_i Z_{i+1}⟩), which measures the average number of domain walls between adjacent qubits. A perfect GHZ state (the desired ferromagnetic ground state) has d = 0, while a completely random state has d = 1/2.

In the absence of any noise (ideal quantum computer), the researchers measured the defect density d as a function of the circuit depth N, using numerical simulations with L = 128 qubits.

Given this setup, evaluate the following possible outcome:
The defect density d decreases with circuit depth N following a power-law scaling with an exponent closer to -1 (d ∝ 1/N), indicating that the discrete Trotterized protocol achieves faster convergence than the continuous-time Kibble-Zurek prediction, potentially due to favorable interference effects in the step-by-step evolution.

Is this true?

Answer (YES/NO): NO